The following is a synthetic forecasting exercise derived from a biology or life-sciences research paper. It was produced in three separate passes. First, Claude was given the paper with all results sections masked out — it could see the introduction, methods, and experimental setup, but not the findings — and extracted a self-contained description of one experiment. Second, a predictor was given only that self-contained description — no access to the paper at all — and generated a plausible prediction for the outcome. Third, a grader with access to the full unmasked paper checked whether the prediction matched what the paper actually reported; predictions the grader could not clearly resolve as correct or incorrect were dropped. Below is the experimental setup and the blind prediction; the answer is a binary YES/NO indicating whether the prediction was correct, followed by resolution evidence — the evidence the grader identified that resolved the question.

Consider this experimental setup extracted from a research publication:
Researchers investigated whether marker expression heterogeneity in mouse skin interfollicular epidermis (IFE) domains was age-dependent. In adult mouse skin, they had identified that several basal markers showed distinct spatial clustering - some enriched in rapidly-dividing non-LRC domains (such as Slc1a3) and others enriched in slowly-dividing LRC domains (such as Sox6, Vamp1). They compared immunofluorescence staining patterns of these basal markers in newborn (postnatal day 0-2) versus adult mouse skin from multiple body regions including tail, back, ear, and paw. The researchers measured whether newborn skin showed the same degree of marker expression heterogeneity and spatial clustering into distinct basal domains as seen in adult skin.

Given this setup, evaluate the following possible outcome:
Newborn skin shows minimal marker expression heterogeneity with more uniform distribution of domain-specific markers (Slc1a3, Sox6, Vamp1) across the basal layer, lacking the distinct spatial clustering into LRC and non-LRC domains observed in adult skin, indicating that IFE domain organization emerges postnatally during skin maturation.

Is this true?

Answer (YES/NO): YES